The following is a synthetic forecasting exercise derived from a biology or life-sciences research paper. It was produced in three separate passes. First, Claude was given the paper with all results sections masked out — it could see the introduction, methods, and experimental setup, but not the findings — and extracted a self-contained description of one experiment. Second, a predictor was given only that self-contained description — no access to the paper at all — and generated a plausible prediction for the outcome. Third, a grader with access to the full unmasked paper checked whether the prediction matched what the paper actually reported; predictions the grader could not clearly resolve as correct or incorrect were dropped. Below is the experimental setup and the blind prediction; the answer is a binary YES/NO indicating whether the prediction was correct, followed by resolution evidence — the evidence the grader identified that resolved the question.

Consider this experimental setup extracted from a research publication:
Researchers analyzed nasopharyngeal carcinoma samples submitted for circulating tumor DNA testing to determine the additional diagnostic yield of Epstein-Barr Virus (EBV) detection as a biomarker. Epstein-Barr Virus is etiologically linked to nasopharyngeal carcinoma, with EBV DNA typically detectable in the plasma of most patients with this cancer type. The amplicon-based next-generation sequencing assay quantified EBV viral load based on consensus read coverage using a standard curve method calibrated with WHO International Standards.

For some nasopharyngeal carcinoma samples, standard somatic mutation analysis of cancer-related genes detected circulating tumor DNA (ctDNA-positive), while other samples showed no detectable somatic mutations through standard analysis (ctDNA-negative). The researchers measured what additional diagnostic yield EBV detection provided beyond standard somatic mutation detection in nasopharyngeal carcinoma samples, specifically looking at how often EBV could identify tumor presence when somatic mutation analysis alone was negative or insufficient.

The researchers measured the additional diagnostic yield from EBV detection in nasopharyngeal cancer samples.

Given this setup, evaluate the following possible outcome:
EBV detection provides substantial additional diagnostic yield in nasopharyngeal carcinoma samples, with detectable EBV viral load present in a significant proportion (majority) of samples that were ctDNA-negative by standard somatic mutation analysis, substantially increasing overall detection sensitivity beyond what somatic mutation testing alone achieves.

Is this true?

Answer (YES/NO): NO